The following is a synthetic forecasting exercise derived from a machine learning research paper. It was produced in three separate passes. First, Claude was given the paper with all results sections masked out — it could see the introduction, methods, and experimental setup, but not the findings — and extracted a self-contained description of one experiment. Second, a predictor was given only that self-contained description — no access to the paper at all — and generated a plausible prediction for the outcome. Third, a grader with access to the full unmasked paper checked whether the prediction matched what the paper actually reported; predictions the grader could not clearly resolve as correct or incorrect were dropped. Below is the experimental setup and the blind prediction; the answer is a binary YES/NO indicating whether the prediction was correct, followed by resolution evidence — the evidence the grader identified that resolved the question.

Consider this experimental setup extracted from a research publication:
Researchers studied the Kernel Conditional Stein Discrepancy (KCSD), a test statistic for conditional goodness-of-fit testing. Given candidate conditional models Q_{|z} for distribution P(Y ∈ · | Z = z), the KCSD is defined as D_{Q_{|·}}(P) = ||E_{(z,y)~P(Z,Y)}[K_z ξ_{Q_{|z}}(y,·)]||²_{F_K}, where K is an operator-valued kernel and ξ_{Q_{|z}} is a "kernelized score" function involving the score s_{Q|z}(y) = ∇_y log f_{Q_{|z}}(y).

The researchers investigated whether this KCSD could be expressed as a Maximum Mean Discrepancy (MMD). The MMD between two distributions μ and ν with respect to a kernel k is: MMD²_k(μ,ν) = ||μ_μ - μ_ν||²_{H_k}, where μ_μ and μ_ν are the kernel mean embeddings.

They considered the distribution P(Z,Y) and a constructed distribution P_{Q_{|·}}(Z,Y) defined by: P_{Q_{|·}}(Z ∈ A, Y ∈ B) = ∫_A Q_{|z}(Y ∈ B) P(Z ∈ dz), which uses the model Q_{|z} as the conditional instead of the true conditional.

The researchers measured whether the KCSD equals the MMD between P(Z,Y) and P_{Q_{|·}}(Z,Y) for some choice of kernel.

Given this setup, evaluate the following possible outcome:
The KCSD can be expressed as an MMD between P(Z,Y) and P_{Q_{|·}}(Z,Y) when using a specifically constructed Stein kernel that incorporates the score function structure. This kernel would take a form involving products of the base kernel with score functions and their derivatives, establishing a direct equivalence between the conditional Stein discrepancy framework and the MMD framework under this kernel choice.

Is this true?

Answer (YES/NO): YES